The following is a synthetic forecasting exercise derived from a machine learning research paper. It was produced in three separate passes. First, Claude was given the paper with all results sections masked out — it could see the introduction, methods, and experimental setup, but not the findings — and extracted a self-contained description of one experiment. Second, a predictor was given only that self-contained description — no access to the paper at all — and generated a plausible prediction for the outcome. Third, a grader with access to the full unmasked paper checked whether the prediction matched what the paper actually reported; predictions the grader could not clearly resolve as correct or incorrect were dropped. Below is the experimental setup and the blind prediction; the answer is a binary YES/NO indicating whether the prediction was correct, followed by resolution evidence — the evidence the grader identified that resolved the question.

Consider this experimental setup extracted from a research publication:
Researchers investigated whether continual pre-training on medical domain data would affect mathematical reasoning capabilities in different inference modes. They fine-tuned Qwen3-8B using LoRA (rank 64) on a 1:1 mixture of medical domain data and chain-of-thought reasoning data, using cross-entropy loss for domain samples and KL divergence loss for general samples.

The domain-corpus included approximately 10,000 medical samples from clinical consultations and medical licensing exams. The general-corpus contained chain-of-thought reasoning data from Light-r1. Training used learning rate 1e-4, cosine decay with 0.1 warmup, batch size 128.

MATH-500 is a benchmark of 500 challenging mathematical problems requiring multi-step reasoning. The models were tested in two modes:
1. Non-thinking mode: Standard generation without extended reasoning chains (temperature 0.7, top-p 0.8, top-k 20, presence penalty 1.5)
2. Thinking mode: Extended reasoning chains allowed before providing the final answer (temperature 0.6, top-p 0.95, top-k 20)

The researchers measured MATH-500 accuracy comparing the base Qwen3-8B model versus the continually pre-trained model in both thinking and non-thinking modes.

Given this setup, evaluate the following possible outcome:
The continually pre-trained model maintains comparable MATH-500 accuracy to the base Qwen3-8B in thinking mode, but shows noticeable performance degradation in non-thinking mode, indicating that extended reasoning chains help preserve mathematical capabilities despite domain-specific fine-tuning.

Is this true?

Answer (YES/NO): NO